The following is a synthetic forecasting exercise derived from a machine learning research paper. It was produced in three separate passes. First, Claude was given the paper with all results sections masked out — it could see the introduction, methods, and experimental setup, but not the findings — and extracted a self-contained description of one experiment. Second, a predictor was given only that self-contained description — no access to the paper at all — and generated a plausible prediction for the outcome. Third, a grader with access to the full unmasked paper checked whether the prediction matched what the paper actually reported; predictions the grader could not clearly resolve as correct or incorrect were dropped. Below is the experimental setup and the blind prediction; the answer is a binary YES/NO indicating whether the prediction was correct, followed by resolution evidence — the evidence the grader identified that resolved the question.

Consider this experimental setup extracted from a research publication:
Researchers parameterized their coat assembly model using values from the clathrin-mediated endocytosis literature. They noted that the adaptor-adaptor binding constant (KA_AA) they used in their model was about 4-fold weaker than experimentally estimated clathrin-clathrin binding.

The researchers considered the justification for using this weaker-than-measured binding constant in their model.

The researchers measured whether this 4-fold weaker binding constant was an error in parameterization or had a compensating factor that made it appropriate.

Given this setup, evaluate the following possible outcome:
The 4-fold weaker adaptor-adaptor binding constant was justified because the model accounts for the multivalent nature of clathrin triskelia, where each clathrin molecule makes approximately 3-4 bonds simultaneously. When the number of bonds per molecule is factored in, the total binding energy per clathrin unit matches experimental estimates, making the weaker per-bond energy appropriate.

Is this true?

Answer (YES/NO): NO